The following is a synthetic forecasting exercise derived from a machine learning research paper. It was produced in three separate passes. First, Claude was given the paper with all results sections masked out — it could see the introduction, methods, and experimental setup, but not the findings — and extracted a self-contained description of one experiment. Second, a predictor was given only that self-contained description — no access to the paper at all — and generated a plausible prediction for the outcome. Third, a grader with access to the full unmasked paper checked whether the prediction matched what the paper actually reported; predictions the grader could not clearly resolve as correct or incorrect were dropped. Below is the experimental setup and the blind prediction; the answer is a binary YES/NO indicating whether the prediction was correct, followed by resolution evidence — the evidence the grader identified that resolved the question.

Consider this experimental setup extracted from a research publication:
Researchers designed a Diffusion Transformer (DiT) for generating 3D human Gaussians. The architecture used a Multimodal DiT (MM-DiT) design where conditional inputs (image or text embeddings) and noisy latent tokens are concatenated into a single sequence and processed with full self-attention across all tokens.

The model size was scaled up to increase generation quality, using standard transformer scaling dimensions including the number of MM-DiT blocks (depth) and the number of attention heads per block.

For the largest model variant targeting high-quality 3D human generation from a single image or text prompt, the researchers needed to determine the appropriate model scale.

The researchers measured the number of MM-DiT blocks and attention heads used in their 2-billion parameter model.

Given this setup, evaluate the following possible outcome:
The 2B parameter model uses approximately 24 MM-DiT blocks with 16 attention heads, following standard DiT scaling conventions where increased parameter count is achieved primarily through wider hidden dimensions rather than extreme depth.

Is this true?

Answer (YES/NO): NO